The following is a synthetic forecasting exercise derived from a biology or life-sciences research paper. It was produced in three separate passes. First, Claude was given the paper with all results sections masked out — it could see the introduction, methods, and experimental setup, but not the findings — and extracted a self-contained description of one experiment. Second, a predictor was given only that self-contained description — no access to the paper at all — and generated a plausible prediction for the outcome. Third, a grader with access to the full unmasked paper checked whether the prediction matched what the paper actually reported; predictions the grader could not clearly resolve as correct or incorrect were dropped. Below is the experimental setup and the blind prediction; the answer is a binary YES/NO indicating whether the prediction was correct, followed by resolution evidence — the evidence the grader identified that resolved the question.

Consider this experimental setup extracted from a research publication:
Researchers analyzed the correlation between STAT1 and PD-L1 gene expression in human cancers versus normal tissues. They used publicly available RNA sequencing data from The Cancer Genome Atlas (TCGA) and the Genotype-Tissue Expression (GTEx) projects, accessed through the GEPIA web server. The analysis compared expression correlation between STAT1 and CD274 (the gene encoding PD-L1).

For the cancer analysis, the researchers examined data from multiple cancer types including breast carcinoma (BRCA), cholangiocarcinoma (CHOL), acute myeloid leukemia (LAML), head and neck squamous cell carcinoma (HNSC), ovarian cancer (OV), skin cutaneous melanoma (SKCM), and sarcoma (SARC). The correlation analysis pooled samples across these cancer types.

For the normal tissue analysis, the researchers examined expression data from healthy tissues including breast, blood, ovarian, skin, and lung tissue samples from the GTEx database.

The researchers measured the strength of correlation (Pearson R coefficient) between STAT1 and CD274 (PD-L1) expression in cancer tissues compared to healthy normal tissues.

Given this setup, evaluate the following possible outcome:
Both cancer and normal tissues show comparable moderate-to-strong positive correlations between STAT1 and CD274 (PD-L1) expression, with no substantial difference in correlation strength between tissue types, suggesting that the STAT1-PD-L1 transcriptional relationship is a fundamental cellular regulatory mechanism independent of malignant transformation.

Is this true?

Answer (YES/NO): NO